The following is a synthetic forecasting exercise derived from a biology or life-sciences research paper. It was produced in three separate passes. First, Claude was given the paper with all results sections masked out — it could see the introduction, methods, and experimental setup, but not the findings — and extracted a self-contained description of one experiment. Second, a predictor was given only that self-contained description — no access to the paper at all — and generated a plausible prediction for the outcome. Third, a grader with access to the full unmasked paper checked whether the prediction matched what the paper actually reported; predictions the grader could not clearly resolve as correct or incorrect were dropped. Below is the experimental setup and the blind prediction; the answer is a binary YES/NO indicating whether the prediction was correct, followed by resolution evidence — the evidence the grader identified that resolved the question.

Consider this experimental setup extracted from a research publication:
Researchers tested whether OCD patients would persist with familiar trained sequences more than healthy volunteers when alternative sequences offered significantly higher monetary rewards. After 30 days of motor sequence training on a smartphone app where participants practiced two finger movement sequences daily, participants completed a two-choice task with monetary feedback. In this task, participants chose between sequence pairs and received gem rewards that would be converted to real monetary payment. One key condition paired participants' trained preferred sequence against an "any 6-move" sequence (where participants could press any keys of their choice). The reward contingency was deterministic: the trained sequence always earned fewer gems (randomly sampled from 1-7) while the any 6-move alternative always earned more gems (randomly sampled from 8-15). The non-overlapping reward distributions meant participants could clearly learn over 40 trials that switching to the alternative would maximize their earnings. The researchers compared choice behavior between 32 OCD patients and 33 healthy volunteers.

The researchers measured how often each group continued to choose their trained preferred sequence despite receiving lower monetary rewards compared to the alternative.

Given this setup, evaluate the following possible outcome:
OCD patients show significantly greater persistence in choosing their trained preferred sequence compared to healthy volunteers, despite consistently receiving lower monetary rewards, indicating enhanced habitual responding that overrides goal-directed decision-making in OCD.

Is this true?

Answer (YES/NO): NO